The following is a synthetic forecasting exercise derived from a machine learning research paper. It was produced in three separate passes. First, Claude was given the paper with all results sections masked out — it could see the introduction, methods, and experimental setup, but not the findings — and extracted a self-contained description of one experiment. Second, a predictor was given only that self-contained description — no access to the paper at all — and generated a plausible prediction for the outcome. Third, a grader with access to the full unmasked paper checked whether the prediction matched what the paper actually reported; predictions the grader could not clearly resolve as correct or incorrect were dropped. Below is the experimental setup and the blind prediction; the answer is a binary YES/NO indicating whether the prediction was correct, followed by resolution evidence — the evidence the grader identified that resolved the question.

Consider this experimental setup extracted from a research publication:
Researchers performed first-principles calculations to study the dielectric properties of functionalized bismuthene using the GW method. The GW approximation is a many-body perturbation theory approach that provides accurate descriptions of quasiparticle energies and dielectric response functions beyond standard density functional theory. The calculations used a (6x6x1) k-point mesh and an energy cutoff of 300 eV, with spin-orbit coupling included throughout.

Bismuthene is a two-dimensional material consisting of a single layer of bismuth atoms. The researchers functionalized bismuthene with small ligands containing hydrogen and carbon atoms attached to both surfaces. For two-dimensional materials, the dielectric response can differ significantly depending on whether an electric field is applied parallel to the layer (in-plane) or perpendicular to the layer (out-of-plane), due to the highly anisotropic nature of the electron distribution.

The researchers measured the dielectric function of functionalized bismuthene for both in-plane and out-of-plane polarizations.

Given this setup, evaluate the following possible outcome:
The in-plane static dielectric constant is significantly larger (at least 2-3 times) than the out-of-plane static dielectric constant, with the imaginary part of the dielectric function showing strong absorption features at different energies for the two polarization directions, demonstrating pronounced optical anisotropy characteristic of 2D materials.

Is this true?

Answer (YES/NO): NO